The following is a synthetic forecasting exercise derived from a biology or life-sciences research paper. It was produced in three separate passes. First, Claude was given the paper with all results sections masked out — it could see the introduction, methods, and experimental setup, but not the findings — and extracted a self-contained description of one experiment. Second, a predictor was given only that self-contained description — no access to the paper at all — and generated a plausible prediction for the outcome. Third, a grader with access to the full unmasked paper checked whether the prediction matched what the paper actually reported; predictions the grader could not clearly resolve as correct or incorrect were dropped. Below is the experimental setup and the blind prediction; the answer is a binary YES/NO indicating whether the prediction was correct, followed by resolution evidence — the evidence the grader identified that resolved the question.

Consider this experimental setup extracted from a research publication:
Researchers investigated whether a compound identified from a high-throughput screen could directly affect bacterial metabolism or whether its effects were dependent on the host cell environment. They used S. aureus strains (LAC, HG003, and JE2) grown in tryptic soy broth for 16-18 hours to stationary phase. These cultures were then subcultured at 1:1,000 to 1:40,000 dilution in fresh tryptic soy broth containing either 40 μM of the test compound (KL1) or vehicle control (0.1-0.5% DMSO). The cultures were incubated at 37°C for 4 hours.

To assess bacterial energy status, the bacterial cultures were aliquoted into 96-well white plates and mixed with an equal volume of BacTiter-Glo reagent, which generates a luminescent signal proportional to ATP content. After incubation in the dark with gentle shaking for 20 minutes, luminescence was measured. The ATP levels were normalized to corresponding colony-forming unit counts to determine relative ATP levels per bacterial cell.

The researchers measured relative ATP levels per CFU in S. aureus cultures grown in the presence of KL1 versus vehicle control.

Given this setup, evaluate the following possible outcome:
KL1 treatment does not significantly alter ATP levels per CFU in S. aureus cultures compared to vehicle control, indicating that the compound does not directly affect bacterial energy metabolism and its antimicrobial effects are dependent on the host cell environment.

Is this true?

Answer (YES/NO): YES